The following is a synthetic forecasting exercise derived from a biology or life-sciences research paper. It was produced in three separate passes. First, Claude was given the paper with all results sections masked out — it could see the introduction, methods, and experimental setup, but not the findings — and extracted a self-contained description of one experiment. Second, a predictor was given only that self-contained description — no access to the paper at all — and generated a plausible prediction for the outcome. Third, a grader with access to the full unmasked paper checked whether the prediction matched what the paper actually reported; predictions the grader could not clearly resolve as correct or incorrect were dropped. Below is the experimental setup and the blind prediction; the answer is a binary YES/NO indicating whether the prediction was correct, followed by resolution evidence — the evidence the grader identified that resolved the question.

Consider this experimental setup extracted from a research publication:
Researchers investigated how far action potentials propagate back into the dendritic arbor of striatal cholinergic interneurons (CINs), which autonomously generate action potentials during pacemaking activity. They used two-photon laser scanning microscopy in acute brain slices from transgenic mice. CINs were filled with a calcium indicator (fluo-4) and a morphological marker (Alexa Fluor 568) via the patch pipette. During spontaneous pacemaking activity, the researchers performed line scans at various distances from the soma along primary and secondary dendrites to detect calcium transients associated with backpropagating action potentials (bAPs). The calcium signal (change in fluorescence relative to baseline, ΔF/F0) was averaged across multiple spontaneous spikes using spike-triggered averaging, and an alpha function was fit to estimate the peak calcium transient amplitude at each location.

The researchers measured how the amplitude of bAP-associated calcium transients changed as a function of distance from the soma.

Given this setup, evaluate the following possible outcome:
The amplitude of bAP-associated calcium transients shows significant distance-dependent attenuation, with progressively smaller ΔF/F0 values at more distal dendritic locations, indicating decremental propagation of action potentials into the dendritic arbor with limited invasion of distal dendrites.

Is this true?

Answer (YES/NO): NO